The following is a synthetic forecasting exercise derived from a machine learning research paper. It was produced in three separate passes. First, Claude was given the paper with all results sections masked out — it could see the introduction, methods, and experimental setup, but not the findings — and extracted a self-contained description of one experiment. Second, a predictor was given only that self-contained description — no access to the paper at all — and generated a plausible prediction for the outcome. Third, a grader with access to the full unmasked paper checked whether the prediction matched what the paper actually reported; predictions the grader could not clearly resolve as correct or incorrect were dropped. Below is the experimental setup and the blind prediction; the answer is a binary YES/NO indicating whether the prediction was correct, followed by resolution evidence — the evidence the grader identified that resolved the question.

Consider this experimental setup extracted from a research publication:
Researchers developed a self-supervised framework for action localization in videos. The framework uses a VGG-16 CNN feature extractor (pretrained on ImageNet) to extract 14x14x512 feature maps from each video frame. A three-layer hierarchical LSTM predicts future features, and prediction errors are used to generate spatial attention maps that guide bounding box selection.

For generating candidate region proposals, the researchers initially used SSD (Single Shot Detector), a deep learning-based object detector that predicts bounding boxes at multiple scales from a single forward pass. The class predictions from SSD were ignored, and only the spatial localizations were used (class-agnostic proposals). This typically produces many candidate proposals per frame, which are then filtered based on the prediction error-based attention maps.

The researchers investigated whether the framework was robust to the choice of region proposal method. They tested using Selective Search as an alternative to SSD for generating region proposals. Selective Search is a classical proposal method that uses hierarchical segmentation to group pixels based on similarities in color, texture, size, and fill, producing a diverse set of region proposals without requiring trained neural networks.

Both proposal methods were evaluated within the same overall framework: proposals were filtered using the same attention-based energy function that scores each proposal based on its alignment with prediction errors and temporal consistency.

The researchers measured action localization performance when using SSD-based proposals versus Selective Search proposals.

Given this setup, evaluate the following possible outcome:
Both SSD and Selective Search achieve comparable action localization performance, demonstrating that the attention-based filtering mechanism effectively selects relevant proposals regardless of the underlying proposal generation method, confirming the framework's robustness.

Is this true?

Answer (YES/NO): YES